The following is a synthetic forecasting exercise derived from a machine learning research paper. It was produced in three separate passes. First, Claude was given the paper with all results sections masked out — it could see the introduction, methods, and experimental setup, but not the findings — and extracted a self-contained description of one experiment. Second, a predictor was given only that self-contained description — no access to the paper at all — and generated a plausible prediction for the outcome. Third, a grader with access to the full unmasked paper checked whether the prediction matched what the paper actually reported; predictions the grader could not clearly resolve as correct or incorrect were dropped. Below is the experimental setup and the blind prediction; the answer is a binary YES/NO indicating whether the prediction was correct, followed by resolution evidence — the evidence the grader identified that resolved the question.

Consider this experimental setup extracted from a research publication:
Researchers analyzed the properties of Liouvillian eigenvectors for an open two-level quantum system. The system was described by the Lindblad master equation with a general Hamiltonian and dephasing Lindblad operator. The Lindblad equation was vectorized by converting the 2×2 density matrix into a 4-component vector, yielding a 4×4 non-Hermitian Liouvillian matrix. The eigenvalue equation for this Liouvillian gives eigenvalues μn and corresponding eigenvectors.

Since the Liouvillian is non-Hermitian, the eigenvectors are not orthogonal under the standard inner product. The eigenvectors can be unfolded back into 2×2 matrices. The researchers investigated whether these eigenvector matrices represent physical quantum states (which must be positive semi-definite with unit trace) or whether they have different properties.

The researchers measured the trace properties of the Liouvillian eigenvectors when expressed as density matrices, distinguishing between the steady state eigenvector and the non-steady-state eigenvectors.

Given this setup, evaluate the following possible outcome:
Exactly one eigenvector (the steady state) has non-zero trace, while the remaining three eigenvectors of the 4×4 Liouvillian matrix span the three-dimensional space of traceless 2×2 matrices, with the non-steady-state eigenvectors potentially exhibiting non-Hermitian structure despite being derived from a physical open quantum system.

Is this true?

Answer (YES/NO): NO